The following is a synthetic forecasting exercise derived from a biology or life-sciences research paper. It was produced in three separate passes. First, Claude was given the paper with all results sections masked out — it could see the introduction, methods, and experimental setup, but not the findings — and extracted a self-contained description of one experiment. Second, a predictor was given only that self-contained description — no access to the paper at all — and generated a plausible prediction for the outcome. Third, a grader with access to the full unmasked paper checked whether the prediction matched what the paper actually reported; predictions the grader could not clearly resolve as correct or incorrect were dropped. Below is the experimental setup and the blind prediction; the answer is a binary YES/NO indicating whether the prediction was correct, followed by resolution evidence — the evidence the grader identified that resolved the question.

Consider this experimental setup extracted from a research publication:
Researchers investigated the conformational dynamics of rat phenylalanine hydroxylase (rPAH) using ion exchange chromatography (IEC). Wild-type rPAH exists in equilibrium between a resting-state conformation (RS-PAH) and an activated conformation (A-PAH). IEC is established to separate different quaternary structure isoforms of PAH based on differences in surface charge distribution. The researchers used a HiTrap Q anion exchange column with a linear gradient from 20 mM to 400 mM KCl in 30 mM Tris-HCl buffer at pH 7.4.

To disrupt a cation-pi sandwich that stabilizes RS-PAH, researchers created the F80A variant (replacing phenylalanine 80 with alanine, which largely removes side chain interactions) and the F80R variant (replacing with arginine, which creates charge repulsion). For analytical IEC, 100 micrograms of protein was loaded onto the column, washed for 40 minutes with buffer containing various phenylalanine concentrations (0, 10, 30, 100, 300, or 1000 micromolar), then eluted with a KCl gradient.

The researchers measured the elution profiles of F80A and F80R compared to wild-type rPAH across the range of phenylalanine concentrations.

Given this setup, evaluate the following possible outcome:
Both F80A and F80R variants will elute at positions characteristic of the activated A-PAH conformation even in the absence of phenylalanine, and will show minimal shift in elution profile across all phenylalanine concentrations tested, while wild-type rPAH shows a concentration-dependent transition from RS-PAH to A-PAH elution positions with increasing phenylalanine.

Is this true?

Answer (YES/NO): NO